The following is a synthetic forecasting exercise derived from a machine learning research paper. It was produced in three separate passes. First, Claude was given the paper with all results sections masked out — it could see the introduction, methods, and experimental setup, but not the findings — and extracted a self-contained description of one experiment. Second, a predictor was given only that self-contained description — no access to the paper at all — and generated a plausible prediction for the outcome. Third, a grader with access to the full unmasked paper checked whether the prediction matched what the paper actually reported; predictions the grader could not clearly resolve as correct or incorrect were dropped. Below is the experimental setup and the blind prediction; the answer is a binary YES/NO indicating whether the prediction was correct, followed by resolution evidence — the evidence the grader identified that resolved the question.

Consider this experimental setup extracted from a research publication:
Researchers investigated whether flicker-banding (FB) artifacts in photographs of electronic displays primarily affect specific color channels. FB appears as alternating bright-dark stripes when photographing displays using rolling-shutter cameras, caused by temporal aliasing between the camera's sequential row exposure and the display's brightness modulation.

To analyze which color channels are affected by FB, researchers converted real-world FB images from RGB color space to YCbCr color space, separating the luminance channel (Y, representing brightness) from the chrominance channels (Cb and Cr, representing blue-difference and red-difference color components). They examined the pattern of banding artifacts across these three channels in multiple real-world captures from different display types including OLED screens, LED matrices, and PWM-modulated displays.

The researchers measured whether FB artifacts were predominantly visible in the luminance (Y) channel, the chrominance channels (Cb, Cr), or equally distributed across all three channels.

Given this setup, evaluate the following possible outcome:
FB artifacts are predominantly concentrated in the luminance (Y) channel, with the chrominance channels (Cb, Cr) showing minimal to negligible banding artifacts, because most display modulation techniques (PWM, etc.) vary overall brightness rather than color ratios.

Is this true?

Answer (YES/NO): YES